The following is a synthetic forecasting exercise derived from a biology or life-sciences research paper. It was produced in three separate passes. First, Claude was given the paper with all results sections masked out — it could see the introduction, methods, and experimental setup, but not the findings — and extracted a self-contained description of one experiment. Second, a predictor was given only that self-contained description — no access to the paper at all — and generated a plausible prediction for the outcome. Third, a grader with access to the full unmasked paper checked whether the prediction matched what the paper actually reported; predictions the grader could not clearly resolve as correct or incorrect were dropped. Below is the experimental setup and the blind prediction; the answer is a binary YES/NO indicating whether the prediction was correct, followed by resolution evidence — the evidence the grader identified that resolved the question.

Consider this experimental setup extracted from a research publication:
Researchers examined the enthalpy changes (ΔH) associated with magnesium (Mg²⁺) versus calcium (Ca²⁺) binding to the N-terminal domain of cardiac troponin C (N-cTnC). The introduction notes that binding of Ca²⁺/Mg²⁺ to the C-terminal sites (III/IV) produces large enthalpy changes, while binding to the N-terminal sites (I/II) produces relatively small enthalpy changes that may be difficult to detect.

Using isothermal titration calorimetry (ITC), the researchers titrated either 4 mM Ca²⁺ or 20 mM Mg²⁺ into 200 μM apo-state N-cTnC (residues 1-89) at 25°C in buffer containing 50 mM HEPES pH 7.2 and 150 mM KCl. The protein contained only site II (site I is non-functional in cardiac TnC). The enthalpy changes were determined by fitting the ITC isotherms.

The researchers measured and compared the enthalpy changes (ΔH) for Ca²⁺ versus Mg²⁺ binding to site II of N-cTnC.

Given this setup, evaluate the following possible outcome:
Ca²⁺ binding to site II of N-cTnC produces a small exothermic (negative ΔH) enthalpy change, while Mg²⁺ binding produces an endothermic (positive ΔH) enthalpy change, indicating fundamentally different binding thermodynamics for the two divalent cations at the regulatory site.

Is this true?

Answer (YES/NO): NO